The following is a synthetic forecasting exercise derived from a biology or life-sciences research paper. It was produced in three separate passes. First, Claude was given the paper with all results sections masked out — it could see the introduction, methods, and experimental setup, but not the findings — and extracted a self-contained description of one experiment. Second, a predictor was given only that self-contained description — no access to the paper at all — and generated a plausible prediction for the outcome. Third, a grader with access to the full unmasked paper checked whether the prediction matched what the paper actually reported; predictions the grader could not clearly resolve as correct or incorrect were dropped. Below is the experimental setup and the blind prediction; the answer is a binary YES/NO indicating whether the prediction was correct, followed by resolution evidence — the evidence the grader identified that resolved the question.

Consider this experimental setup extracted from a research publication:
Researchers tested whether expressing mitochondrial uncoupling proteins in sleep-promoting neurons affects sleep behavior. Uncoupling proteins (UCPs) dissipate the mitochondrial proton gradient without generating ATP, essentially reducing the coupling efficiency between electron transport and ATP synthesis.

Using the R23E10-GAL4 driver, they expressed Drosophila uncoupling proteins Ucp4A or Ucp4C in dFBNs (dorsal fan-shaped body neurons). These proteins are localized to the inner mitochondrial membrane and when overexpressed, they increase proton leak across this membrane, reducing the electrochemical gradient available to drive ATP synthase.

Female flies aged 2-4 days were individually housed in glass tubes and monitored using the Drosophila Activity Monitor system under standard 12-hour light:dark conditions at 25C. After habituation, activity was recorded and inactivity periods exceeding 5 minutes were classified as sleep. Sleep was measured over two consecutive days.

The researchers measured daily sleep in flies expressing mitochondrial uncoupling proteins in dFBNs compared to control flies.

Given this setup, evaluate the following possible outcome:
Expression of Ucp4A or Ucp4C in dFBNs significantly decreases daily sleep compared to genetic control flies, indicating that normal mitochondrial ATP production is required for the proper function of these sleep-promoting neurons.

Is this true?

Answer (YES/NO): YES